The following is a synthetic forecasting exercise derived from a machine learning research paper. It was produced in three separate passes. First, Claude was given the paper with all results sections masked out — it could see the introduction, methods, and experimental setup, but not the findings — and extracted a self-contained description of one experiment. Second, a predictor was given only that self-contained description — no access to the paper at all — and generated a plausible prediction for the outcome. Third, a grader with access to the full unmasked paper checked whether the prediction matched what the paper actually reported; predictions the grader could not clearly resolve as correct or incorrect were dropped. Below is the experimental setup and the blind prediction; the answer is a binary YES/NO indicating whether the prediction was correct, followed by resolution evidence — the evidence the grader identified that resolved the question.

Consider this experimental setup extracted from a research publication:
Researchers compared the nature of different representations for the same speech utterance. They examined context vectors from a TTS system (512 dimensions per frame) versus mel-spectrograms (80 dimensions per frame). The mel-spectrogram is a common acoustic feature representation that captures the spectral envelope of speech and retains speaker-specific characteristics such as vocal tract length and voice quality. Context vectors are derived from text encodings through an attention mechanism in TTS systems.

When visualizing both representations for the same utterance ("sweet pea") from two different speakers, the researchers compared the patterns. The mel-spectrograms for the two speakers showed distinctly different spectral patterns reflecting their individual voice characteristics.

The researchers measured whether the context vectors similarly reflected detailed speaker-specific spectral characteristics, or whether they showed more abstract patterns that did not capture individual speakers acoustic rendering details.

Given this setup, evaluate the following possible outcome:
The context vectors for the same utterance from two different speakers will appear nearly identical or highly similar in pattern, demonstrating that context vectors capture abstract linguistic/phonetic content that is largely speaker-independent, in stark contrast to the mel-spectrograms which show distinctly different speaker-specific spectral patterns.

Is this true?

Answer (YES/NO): YES